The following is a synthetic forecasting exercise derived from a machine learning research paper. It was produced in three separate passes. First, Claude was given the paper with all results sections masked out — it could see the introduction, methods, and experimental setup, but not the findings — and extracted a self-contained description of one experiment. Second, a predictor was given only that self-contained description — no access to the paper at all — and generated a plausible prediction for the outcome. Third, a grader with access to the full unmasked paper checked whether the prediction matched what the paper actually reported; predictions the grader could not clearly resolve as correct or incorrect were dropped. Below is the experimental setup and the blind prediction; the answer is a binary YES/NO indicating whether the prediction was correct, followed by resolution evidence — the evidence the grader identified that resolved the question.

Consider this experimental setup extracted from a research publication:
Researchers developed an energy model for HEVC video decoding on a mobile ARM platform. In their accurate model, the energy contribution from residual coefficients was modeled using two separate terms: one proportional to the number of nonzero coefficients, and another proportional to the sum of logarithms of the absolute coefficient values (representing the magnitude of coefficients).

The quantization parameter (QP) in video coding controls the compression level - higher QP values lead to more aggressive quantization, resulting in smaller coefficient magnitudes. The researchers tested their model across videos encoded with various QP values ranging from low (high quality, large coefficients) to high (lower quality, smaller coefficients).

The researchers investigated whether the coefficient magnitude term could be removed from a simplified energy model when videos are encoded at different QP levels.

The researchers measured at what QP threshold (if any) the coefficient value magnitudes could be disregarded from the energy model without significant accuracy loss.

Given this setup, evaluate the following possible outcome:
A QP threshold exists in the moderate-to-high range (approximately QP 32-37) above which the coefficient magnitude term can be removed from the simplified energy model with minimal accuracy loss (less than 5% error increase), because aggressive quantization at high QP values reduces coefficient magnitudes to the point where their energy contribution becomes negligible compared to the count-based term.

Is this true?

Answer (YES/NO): NO